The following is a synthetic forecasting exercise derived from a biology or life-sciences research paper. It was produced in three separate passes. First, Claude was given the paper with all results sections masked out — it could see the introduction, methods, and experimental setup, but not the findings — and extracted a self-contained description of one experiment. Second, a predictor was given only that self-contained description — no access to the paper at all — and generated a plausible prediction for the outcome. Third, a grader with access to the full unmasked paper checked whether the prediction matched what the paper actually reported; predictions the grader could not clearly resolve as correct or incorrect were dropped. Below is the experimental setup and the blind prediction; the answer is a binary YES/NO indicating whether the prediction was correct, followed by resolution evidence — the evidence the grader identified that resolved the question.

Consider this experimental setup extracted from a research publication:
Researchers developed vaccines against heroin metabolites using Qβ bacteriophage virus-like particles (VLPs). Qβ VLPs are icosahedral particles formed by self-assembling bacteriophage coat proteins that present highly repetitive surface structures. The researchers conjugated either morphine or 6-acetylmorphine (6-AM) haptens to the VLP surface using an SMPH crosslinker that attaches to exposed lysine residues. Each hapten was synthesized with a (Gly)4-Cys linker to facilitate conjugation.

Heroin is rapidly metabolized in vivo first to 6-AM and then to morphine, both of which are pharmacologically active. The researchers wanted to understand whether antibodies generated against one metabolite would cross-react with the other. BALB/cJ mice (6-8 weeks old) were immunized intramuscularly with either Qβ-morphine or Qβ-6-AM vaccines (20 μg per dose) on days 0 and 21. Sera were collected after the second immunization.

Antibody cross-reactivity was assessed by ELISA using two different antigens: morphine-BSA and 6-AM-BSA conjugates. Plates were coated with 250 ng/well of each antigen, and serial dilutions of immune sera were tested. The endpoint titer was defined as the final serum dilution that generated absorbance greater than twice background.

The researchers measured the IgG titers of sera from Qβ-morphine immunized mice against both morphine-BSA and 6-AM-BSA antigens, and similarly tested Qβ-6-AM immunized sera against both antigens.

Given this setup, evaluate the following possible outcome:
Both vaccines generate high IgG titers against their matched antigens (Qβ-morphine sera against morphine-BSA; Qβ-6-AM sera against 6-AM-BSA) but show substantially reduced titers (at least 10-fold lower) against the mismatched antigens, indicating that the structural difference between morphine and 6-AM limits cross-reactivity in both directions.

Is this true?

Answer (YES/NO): NO